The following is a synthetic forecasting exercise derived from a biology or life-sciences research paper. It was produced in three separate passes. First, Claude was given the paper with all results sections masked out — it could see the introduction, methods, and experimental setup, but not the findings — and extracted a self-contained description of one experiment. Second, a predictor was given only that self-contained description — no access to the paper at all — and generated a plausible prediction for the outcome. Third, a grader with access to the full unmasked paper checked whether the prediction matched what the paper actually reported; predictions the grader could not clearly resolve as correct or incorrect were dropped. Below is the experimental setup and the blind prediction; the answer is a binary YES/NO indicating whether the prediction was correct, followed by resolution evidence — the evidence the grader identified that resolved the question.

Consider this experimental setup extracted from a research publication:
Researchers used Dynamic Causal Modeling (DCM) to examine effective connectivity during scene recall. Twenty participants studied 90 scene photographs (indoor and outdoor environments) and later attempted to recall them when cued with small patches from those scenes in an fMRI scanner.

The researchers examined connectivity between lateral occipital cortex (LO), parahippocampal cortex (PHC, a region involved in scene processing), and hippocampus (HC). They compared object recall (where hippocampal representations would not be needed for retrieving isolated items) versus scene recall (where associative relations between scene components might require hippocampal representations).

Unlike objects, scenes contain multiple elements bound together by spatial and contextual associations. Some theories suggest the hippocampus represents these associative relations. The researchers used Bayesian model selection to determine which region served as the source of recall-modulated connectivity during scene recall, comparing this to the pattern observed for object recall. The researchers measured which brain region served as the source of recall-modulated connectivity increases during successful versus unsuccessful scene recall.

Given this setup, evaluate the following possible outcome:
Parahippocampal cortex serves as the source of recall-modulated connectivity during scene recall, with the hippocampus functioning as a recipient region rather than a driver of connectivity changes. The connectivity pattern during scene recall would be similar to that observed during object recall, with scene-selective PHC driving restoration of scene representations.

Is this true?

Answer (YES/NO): YES